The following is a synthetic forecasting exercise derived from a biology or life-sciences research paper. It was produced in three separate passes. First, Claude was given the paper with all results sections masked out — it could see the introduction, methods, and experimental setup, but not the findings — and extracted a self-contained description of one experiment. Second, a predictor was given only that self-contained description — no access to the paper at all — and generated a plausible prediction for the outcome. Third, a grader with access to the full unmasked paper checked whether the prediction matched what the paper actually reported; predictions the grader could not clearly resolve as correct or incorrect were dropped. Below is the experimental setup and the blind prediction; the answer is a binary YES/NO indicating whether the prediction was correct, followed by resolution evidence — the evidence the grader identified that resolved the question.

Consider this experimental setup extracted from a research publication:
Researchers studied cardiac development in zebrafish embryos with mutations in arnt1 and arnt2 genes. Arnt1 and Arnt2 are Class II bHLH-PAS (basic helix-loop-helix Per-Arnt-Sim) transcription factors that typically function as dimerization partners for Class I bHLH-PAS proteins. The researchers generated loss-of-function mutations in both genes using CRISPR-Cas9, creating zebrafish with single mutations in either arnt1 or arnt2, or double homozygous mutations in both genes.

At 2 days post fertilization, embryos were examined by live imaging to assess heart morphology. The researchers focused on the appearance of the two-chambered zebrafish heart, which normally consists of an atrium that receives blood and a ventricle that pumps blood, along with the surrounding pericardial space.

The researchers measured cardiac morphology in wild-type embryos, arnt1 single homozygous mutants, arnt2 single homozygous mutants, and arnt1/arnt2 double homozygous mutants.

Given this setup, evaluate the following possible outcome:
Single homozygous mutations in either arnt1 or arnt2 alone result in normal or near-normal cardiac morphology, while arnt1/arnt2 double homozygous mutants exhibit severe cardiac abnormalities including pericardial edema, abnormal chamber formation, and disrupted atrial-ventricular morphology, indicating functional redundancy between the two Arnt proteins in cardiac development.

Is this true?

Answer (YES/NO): YES